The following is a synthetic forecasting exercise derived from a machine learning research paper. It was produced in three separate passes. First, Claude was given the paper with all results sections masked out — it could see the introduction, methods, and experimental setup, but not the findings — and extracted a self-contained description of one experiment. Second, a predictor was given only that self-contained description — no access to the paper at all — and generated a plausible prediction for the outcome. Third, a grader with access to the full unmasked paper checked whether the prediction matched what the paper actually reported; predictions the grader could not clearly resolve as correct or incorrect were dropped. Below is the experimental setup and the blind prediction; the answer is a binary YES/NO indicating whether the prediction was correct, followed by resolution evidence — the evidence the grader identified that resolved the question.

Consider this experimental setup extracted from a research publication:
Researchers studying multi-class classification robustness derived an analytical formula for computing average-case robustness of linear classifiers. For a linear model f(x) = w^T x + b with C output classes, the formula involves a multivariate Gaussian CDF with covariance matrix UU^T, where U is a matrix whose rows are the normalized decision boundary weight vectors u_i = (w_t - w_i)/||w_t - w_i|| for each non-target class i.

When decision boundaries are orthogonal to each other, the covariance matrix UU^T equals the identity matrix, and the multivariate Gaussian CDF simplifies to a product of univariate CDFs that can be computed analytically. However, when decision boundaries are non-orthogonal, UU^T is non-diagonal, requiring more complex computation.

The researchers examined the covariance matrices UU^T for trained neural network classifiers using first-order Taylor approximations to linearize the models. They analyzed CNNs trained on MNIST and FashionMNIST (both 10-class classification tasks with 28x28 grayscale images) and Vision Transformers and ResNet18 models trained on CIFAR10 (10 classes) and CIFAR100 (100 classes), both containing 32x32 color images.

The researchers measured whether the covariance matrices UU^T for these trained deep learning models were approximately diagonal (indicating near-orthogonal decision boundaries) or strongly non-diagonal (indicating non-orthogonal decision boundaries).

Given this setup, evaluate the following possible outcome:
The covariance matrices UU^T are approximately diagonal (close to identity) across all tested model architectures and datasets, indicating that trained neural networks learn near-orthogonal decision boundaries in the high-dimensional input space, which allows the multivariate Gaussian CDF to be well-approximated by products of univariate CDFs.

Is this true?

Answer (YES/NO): NO